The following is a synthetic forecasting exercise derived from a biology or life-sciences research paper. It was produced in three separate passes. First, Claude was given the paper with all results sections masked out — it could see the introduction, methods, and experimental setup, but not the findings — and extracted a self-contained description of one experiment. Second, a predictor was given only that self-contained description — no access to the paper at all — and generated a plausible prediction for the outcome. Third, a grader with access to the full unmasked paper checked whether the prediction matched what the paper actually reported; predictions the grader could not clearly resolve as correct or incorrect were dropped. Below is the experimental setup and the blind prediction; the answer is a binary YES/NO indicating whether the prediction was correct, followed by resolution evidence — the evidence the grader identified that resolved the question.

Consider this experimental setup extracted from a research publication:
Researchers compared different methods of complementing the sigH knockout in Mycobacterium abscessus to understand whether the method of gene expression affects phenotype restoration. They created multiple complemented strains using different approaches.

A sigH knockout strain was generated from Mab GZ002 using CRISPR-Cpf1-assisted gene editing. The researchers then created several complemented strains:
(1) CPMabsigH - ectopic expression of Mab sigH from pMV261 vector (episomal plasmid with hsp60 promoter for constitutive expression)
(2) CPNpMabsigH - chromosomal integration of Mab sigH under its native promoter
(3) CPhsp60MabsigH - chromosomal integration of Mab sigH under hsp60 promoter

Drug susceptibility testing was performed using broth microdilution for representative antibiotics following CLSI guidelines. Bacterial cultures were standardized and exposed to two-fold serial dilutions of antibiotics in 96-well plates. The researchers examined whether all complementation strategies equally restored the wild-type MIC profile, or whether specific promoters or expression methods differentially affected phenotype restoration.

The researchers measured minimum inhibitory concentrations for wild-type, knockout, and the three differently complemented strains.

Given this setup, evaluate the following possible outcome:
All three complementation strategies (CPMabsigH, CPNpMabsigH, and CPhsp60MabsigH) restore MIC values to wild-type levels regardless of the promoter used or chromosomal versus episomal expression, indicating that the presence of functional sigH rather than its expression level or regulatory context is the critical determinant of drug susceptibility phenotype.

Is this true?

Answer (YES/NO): YES